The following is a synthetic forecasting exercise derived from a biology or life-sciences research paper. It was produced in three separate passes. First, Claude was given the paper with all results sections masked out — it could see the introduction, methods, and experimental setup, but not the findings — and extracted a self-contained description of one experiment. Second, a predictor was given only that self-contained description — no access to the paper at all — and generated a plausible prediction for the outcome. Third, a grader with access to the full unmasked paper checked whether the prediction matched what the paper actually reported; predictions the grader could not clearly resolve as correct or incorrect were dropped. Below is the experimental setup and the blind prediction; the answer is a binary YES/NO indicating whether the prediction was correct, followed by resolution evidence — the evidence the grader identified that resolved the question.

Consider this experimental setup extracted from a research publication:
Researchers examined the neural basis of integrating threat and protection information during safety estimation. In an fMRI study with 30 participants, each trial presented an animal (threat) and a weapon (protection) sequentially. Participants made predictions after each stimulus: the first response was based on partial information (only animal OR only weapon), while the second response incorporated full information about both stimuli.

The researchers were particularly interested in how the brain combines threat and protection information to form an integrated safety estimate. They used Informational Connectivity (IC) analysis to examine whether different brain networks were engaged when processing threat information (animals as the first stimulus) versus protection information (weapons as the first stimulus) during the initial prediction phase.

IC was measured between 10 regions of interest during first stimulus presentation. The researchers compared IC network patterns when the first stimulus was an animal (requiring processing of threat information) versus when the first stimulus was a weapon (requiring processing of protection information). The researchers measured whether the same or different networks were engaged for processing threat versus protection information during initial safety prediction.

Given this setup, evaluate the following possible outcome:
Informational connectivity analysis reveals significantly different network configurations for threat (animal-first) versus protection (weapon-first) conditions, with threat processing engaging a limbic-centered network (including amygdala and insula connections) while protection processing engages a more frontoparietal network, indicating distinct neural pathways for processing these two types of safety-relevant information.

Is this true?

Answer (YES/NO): NO